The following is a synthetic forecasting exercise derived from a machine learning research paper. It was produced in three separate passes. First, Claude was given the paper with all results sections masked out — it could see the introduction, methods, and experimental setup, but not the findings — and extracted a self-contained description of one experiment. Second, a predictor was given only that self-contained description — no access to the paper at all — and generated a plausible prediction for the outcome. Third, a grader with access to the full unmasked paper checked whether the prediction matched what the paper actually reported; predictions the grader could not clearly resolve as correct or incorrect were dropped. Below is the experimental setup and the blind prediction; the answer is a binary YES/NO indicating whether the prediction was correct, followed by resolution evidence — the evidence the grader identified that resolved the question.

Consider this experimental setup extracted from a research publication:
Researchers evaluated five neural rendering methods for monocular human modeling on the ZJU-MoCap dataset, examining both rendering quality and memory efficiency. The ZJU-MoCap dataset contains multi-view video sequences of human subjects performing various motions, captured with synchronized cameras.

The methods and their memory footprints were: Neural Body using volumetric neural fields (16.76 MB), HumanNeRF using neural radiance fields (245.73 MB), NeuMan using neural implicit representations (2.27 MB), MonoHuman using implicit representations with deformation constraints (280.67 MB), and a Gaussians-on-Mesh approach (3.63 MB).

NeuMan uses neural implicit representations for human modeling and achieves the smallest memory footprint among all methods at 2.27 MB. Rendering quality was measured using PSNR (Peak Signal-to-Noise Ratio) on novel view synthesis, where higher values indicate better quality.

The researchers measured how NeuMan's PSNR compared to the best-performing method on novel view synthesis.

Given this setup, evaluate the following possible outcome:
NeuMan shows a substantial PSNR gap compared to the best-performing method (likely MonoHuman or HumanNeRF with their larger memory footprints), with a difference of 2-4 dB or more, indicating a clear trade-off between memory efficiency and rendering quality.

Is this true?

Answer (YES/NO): NO